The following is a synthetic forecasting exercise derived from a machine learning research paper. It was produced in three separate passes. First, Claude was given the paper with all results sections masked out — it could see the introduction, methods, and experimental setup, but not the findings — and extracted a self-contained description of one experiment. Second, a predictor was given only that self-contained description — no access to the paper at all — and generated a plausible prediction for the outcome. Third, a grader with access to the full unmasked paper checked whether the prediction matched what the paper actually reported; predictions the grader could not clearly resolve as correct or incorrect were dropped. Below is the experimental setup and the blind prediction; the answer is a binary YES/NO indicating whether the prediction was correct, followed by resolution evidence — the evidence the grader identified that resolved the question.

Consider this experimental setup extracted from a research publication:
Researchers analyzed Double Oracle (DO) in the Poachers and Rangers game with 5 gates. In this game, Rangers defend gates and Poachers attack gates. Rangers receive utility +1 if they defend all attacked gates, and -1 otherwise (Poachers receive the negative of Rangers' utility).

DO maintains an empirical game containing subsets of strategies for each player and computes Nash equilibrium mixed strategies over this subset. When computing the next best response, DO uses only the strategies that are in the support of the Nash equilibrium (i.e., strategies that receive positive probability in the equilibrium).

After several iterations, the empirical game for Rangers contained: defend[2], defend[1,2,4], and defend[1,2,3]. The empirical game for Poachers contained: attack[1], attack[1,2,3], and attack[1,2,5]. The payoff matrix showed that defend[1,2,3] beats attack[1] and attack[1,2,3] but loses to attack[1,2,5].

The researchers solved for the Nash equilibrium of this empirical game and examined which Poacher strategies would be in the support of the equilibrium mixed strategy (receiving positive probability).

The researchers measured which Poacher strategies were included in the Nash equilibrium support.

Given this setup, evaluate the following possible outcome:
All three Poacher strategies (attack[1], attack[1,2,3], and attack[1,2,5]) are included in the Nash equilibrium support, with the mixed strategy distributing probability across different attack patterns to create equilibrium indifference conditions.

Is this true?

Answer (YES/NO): NO